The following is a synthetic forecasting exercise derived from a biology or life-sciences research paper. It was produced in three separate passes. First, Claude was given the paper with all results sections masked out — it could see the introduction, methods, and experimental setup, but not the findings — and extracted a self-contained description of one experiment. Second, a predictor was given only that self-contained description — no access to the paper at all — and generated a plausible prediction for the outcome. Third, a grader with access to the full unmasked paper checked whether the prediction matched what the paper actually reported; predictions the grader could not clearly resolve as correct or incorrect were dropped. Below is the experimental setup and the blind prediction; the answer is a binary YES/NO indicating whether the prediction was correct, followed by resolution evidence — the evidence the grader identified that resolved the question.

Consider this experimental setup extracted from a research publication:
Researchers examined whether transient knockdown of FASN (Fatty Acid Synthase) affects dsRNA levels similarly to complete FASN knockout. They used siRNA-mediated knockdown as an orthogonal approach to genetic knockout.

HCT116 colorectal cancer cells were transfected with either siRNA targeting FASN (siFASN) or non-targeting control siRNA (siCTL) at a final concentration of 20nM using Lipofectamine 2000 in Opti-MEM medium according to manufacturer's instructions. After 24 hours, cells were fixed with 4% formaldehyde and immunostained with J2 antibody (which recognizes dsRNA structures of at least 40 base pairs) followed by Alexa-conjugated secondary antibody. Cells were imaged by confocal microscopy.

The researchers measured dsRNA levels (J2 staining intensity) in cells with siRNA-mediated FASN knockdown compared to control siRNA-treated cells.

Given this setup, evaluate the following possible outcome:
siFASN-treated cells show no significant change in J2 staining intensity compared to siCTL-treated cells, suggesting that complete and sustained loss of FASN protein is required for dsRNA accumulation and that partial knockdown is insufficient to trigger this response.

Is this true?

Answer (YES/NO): NO